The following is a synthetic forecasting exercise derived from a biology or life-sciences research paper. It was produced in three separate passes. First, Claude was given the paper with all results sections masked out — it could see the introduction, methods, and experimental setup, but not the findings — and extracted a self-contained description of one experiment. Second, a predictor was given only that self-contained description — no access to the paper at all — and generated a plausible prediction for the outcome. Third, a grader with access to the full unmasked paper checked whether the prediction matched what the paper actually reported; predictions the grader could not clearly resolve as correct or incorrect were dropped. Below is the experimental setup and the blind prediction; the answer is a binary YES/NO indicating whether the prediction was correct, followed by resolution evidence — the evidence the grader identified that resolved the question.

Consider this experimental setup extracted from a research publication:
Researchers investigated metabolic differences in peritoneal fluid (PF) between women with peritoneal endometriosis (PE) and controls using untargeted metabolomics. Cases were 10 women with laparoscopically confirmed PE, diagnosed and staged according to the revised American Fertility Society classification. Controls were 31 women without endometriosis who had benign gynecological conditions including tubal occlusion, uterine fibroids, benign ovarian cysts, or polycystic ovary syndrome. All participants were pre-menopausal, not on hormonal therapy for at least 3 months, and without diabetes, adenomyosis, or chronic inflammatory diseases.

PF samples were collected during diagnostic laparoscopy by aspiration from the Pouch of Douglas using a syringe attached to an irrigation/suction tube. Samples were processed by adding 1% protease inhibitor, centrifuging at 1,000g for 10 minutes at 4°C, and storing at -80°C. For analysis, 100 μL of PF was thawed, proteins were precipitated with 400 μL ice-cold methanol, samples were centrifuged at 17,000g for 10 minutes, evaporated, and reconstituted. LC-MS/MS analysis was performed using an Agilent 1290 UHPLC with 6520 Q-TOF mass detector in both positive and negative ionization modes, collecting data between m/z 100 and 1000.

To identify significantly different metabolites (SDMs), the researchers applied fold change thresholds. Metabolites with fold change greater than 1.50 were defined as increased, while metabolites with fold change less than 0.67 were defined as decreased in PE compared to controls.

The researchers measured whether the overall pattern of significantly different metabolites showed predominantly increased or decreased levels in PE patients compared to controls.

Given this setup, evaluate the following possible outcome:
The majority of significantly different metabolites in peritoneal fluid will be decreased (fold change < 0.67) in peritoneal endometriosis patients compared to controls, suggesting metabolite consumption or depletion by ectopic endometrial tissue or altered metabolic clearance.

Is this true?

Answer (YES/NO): NO